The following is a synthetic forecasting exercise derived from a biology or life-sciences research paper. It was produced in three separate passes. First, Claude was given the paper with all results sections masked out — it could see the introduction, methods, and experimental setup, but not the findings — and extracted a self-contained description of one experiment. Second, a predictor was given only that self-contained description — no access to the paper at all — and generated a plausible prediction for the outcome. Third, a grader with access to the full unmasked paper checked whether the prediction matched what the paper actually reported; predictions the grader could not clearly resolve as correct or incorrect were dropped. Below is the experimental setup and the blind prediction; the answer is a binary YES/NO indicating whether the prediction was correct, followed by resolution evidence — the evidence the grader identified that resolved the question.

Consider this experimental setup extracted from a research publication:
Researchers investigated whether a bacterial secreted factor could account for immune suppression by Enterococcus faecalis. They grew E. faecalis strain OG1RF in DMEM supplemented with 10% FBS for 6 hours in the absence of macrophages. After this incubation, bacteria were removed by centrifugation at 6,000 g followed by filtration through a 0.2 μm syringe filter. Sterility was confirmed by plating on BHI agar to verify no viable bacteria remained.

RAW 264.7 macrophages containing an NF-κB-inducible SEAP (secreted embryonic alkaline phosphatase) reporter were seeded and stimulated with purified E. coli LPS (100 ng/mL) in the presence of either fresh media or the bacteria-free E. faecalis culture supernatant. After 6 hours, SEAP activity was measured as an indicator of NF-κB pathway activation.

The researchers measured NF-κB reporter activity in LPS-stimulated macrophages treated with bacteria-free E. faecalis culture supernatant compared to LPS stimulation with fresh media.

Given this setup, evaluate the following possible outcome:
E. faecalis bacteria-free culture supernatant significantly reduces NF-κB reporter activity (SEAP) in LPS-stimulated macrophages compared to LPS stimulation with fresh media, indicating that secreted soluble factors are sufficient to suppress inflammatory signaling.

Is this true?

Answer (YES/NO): YES